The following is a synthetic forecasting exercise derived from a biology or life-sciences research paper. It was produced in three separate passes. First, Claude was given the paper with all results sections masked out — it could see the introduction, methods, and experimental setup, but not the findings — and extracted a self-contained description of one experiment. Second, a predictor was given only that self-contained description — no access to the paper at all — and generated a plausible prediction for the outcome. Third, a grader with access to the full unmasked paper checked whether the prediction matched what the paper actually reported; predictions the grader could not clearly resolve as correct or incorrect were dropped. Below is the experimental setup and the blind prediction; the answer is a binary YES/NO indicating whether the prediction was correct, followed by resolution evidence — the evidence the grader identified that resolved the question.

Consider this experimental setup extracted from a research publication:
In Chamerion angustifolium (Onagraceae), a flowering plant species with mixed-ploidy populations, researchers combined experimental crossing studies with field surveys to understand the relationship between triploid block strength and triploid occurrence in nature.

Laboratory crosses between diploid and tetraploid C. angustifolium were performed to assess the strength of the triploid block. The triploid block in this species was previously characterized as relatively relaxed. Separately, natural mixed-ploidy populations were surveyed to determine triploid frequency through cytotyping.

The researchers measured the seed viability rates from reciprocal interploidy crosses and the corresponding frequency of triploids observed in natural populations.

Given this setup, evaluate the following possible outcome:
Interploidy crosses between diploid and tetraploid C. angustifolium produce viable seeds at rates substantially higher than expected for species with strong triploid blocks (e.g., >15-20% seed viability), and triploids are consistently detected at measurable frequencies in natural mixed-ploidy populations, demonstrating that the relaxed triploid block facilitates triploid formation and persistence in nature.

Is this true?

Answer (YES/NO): YES